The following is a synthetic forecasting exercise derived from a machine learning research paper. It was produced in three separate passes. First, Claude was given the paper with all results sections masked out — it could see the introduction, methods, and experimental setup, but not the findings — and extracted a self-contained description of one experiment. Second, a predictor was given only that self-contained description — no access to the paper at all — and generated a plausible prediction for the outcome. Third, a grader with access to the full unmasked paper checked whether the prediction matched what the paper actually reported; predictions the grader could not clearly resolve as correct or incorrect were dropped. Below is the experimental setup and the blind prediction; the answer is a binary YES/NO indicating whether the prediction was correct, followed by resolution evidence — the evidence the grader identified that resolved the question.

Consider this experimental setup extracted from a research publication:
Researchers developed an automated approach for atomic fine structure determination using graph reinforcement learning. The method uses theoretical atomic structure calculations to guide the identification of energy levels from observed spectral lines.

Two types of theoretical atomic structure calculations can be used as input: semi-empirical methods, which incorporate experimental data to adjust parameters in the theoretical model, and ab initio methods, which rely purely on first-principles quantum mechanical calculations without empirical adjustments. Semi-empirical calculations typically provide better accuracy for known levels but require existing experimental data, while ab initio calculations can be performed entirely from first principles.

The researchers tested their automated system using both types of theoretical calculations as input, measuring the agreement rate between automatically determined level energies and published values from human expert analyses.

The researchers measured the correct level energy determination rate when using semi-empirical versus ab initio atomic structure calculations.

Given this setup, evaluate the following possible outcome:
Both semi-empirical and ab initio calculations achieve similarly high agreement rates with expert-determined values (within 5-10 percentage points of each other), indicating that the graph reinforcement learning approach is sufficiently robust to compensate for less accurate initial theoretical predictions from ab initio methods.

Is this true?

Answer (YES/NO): NO